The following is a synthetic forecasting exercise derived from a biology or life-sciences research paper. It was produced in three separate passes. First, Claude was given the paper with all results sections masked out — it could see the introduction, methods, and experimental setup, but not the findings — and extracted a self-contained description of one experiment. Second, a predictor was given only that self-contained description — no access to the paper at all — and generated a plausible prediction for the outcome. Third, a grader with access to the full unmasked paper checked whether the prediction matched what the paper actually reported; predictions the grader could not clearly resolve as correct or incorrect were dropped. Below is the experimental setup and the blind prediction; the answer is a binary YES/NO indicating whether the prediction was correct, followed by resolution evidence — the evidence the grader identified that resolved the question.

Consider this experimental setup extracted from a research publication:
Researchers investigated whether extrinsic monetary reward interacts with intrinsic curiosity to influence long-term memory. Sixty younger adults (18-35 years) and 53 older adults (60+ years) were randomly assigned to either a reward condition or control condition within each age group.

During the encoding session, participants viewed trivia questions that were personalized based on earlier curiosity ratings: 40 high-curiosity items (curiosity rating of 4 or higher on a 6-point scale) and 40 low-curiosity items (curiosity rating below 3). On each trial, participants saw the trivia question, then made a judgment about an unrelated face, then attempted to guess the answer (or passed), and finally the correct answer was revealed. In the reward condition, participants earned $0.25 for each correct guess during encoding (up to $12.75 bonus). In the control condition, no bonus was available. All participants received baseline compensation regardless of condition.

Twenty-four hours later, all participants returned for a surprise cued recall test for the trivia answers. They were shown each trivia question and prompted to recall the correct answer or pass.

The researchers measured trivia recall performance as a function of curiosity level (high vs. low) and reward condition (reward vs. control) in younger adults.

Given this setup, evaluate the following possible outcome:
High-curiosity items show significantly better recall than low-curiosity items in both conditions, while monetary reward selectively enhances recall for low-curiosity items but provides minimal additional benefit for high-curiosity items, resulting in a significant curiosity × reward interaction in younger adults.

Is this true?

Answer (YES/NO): YES